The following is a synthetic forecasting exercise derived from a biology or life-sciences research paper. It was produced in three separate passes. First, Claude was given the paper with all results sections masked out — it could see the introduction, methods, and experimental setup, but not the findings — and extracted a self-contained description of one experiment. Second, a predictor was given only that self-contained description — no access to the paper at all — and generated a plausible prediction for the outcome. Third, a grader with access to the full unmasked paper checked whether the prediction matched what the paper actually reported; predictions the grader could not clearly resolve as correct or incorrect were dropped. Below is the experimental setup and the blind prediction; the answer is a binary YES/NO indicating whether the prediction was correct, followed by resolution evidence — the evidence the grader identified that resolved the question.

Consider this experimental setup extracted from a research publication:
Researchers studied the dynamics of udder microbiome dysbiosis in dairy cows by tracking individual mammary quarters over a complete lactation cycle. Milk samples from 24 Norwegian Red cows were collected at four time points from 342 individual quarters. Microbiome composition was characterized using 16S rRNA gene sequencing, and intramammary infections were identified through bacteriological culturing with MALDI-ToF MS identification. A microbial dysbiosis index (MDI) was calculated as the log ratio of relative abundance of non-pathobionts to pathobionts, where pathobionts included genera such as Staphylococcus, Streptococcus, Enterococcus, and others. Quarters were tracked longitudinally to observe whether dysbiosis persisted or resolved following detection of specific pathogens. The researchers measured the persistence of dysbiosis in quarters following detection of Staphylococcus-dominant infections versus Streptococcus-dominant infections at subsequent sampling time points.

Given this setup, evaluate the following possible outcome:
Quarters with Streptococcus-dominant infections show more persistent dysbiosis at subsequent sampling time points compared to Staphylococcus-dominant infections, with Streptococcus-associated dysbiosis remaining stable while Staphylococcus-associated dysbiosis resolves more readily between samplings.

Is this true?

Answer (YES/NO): NO